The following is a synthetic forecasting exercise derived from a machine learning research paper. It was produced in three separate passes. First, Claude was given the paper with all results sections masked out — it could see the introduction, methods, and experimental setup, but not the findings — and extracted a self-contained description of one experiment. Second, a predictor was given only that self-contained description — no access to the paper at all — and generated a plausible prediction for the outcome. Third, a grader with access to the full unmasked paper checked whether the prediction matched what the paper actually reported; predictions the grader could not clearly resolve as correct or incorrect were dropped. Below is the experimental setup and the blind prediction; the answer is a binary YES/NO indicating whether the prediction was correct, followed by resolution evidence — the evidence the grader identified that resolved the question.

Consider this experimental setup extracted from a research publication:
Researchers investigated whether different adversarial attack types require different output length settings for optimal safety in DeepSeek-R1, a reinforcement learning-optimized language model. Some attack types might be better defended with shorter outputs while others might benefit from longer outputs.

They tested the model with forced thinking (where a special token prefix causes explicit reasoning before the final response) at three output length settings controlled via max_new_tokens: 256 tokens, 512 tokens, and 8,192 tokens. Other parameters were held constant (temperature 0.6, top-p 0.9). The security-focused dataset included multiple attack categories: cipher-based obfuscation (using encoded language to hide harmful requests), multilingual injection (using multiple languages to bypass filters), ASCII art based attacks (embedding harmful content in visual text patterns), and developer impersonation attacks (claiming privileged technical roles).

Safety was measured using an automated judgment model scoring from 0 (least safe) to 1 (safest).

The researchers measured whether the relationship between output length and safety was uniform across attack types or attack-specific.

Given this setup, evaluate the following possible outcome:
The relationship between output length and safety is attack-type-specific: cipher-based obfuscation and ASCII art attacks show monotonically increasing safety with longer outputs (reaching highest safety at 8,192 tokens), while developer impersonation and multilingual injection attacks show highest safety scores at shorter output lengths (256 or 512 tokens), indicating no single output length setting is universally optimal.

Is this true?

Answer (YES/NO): NO